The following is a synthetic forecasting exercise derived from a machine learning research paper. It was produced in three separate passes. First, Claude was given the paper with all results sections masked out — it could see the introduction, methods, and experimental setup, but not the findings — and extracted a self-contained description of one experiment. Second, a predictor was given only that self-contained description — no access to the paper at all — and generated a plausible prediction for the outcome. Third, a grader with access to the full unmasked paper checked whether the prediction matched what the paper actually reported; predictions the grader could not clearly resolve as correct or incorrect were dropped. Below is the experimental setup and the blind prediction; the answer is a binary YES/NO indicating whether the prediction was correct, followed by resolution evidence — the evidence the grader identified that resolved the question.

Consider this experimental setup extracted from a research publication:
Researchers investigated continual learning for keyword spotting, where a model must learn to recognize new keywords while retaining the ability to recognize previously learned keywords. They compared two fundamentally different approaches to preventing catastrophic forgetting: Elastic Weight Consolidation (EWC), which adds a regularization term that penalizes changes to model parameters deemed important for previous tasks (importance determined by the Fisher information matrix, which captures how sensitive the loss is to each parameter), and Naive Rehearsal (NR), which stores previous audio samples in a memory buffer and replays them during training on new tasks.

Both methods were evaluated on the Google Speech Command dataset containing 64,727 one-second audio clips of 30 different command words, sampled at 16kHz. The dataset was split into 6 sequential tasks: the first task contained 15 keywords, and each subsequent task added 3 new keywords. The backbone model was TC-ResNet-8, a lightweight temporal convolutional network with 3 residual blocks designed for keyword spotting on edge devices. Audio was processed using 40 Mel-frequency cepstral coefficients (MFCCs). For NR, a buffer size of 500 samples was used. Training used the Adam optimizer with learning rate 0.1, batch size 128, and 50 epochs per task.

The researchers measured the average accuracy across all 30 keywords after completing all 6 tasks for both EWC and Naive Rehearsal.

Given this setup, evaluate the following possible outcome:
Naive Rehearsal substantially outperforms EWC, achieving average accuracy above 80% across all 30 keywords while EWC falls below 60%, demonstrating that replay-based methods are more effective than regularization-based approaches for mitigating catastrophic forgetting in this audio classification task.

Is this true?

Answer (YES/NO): NO